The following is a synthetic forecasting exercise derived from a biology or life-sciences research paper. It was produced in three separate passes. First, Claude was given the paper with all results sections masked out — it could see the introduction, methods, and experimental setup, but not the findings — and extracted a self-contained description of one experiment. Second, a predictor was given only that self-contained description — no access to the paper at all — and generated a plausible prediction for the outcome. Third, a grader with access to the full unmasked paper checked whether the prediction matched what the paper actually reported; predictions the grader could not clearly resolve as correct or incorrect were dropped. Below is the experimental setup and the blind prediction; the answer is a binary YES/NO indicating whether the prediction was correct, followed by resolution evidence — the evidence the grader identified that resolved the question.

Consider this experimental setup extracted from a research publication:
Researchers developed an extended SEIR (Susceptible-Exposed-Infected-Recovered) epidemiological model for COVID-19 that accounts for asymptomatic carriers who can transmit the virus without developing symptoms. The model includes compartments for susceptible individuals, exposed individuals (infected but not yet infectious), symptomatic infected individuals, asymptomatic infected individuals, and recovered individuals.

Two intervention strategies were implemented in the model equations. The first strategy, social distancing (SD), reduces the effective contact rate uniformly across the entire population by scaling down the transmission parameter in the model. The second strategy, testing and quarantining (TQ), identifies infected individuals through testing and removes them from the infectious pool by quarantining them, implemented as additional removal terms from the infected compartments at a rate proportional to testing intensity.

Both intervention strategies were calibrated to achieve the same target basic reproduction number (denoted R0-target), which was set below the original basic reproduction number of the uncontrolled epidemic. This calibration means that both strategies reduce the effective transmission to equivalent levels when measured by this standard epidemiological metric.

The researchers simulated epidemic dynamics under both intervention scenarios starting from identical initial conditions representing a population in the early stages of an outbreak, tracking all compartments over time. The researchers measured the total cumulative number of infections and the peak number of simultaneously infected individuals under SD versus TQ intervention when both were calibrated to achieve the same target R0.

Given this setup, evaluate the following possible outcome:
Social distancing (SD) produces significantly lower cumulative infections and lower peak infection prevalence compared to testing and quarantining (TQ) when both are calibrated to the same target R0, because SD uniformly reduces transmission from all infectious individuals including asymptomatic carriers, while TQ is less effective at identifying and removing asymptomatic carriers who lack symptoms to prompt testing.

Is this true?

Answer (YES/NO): NO